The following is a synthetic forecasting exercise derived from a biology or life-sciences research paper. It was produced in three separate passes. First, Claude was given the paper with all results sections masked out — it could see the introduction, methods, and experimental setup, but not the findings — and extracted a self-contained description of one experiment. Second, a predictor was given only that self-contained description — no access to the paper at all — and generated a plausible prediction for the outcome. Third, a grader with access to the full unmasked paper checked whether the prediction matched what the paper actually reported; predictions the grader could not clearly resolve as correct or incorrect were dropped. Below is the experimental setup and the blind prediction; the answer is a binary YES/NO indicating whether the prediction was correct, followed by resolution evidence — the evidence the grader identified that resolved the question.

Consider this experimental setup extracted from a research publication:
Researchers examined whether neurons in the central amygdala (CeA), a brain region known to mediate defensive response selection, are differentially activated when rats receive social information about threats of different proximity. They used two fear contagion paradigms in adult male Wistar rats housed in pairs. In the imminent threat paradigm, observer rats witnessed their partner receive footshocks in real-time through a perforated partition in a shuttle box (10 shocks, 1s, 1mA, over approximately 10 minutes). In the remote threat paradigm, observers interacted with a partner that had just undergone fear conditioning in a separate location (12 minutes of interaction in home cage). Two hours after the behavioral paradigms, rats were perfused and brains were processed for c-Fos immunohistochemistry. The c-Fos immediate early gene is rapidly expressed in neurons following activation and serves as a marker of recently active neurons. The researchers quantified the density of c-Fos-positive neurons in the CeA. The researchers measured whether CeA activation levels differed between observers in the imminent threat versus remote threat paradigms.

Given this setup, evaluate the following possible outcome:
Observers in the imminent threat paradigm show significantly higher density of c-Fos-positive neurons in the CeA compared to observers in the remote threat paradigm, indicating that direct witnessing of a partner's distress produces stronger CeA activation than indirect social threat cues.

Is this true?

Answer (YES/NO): NO